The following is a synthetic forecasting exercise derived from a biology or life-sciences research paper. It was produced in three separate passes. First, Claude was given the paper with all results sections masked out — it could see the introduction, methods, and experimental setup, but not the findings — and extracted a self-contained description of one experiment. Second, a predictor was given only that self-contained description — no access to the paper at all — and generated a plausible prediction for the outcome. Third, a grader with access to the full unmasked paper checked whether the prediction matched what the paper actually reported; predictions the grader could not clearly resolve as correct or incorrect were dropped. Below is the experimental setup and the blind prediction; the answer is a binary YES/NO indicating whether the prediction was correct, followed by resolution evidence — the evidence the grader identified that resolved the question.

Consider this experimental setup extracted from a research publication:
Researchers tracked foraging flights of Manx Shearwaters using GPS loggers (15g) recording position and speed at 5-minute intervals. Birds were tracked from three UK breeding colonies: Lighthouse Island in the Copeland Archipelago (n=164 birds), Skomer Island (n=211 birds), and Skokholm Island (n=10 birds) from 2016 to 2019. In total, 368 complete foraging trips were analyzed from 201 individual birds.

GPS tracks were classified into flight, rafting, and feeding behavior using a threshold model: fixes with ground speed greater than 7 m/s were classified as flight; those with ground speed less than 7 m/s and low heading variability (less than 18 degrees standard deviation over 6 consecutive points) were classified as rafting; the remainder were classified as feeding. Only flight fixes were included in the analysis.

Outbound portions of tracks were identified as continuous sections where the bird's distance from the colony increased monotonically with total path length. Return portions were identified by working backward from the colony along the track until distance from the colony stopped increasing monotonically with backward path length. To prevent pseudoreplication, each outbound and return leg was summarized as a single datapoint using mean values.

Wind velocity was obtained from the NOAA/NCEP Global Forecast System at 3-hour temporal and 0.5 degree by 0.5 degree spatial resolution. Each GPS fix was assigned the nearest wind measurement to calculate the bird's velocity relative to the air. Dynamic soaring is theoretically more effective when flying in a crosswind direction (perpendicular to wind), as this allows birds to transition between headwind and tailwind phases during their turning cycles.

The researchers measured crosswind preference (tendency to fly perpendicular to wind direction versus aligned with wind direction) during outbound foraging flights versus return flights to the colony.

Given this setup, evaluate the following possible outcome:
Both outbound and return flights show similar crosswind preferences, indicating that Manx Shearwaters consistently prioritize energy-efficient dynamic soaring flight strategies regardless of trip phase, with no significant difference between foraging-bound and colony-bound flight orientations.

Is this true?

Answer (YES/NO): NO